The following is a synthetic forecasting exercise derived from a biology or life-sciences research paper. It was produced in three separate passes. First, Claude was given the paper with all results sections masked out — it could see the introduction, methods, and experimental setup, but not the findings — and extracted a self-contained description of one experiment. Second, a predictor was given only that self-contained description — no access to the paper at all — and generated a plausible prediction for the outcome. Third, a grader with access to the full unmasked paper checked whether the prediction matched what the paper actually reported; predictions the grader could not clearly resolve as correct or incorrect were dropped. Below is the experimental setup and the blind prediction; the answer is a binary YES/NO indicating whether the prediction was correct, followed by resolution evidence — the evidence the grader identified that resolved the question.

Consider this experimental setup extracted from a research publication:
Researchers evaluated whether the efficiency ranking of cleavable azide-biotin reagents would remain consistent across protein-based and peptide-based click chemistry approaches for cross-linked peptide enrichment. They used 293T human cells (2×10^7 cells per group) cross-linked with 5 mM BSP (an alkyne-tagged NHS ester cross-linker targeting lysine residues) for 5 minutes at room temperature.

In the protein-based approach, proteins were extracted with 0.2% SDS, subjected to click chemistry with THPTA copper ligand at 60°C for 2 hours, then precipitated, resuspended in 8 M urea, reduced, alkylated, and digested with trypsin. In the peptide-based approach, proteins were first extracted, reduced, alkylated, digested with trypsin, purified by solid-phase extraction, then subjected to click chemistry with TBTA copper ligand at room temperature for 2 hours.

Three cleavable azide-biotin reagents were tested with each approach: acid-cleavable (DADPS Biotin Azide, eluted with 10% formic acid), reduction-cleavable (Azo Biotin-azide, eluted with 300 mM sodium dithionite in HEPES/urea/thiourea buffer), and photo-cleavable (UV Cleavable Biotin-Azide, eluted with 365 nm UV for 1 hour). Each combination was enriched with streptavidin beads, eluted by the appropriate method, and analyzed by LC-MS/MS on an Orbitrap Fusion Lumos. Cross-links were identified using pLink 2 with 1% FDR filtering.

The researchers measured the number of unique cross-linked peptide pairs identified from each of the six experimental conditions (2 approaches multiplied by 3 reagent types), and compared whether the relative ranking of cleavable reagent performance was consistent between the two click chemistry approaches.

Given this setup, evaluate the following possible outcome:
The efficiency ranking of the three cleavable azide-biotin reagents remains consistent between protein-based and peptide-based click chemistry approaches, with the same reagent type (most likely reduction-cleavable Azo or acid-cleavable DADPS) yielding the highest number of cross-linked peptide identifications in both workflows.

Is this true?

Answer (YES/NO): NO